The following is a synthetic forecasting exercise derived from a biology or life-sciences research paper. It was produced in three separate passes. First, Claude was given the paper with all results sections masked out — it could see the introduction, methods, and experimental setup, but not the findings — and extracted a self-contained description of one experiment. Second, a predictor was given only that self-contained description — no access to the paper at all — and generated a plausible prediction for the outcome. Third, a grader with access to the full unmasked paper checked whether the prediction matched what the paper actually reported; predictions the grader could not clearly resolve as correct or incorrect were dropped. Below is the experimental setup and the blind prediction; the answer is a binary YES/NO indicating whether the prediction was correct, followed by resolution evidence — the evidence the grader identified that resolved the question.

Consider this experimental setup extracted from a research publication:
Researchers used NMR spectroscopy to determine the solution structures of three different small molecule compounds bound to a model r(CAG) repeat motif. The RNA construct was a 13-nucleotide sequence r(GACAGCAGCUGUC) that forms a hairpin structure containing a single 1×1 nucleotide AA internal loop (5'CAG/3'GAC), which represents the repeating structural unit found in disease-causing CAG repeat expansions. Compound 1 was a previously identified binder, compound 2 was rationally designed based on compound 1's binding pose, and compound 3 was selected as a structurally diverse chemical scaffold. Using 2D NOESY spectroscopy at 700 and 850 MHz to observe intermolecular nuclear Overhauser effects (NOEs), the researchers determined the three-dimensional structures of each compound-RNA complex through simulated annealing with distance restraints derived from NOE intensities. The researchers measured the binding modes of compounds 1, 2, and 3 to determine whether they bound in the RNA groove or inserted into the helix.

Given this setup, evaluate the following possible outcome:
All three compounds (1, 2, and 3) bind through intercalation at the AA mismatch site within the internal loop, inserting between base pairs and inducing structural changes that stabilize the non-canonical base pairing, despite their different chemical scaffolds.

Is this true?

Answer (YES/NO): NO